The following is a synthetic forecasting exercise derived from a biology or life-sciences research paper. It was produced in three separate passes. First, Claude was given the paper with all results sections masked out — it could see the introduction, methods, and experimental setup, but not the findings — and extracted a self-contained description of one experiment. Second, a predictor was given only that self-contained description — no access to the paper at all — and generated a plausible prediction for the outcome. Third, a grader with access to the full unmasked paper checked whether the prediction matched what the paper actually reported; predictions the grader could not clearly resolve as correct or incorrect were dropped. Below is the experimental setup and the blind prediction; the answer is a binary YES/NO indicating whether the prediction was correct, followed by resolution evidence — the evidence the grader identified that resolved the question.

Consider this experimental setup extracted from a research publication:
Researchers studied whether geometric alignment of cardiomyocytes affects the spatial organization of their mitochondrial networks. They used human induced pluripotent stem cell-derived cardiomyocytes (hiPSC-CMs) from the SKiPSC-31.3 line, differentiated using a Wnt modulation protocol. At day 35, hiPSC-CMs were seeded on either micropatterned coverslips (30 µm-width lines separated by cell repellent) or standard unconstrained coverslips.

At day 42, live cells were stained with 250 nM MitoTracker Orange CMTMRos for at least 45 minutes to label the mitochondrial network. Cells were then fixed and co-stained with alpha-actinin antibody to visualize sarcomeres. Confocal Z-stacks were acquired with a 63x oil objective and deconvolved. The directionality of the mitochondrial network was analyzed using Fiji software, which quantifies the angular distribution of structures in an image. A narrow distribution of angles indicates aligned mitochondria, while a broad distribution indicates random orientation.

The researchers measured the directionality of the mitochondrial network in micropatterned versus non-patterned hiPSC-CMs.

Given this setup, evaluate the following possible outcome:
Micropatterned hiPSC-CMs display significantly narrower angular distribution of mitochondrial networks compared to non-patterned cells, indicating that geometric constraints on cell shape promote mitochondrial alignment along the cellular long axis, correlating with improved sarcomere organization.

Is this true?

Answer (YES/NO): YES